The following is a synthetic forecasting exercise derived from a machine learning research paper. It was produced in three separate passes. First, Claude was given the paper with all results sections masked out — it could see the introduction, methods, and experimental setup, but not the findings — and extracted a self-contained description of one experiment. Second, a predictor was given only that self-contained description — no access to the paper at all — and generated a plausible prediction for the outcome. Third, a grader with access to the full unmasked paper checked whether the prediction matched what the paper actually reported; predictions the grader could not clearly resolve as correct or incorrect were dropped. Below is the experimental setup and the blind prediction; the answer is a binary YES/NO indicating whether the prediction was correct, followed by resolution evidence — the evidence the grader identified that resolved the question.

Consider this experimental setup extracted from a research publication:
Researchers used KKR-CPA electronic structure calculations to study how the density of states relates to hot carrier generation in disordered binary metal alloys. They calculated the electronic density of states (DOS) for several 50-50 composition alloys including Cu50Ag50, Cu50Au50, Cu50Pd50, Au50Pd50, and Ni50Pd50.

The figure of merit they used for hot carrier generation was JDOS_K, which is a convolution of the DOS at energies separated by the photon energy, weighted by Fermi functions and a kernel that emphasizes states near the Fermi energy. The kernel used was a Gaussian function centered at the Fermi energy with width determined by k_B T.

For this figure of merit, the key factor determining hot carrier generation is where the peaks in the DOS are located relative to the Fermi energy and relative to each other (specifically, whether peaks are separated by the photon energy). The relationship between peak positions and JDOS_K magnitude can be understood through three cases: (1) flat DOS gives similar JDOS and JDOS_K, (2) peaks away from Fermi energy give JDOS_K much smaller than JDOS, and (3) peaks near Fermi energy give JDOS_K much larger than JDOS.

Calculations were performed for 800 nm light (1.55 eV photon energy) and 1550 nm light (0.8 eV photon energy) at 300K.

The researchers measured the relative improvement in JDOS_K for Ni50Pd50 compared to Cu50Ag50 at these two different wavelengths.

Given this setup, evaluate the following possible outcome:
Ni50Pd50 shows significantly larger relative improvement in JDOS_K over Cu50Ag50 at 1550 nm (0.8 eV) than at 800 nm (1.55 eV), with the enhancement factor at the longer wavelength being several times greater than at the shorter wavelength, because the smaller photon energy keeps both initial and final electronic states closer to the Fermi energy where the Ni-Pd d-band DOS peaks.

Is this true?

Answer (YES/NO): YES